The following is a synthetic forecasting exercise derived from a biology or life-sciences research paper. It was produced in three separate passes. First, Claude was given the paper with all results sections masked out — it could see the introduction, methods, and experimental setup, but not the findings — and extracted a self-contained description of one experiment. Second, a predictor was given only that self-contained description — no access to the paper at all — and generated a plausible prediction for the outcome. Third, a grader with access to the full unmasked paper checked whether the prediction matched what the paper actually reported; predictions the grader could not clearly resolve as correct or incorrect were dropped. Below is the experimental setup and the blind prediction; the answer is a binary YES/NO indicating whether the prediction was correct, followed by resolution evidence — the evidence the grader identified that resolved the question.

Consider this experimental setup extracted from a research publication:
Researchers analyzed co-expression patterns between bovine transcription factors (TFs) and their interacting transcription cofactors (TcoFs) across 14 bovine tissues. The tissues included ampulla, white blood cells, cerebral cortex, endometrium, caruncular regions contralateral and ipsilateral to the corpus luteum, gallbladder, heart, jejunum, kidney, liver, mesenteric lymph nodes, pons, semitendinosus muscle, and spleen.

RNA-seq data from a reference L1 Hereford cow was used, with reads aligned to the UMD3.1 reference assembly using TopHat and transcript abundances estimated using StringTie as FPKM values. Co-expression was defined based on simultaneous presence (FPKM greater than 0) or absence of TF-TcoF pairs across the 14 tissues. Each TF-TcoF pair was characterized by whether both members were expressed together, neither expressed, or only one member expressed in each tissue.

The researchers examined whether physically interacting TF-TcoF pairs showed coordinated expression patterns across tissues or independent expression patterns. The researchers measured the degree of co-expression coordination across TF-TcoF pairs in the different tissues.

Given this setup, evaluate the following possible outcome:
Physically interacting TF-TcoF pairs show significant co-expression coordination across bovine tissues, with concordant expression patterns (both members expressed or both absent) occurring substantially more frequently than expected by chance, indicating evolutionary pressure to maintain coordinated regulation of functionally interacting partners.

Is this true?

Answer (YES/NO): NO